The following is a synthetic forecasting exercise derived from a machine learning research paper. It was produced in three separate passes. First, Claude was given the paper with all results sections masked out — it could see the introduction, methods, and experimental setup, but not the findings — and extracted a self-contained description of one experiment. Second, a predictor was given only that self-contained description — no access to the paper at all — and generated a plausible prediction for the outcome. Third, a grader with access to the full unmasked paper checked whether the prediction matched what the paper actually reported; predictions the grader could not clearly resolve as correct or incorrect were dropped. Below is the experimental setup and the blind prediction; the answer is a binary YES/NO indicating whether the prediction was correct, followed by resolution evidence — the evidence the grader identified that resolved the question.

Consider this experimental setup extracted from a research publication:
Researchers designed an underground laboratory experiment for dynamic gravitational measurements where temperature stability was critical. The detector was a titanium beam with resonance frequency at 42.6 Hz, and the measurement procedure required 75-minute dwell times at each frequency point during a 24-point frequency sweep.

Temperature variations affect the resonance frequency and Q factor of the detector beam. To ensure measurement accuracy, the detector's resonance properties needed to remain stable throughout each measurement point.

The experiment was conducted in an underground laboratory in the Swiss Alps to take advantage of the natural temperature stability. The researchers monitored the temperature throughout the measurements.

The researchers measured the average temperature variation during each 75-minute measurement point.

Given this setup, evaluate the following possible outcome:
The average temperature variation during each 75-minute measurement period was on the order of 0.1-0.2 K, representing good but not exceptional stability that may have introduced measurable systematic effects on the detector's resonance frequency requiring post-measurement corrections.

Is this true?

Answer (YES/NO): NO